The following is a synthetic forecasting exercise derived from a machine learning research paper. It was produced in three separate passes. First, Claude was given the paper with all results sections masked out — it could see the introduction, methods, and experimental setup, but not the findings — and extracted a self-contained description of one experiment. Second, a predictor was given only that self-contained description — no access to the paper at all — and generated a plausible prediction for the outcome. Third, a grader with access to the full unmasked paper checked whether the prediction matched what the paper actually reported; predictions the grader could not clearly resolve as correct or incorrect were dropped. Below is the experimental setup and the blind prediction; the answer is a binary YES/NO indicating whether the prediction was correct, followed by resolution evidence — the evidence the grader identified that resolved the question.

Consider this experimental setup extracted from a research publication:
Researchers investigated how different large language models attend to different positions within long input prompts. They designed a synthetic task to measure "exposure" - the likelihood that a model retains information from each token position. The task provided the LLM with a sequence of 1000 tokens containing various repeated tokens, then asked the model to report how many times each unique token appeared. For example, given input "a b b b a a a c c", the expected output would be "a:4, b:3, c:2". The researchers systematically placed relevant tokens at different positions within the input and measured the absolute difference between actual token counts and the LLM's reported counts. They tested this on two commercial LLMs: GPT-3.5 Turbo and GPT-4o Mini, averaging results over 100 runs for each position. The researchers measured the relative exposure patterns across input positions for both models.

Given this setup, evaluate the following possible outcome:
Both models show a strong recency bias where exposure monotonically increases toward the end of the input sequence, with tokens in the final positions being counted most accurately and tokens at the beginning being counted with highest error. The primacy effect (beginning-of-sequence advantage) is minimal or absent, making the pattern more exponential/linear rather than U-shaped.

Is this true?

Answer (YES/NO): NO